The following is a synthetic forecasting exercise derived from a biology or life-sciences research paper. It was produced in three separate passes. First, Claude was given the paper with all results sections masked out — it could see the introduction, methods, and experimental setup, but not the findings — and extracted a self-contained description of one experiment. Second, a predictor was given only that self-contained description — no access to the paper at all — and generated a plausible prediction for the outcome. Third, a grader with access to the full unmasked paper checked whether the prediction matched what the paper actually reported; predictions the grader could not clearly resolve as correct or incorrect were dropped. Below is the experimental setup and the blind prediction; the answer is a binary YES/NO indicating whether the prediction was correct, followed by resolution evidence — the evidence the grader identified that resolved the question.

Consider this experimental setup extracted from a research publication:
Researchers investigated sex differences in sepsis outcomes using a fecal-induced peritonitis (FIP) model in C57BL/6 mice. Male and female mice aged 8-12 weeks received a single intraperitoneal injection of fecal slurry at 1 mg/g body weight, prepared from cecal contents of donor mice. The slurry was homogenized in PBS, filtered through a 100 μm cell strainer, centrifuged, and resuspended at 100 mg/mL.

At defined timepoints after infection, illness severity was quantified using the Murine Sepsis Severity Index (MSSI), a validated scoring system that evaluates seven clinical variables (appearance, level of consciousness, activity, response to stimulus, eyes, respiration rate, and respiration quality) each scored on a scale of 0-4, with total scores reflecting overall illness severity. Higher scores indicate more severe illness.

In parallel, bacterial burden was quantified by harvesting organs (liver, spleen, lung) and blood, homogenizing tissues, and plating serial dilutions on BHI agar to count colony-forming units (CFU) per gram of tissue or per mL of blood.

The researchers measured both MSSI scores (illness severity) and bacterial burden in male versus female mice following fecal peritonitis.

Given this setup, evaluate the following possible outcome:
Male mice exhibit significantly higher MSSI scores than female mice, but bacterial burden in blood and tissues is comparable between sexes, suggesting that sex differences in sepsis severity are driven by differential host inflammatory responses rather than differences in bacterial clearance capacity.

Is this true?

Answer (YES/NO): NO